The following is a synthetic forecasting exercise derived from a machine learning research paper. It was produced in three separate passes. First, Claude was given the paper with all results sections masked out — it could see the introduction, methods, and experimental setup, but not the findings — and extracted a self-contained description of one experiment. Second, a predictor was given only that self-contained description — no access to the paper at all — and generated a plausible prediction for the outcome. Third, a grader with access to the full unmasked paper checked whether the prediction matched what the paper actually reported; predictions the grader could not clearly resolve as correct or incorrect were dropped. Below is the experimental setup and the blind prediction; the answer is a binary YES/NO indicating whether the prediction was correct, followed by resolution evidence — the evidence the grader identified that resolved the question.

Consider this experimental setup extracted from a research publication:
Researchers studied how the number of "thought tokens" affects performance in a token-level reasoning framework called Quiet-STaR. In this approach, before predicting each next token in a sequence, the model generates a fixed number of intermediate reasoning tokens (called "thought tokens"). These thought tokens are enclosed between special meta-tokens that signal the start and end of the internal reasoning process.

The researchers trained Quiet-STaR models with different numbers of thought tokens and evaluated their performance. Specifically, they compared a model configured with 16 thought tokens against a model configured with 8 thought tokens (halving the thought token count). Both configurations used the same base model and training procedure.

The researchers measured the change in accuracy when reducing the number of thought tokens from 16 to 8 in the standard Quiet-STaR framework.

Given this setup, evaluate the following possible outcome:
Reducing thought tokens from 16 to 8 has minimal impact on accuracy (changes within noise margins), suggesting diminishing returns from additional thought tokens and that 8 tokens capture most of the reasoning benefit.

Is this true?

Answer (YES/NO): NO